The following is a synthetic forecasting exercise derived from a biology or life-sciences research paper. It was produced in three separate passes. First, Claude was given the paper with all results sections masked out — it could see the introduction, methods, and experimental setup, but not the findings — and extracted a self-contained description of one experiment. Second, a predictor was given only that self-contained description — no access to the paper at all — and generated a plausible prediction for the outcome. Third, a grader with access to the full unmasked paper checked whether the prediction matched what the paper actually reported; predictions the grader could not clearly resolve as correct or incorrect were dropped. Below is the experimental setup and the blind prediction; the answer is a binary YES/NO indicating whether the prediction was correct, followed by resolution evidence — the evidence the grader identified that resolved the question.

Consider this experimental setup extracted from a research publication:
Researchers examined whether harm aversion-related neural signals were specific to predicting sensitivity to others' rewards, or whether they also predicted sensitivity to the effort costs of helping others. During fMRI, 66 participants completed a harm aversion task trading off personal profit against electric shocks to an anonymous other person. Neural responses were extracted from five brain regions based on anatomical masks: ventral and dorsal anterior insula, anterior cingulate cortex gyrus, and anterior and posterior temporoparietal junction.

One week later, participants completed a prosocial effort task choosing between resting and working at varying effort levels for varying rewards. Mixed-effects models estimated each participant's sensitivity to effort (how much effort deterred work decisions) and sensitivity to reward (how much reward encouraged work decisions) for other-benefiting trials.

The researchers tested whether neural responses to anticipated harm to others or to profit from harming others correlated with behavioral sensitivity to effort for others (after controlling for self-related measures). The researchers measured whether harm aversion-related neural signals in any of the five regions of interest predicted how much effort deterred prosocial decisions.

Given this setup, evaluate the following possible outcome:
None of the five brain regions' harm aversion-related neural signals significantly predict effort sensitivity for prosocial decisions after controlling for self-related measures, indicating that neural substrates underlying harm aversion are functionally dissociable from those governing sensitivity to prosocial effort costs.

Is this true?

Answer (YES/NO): YES